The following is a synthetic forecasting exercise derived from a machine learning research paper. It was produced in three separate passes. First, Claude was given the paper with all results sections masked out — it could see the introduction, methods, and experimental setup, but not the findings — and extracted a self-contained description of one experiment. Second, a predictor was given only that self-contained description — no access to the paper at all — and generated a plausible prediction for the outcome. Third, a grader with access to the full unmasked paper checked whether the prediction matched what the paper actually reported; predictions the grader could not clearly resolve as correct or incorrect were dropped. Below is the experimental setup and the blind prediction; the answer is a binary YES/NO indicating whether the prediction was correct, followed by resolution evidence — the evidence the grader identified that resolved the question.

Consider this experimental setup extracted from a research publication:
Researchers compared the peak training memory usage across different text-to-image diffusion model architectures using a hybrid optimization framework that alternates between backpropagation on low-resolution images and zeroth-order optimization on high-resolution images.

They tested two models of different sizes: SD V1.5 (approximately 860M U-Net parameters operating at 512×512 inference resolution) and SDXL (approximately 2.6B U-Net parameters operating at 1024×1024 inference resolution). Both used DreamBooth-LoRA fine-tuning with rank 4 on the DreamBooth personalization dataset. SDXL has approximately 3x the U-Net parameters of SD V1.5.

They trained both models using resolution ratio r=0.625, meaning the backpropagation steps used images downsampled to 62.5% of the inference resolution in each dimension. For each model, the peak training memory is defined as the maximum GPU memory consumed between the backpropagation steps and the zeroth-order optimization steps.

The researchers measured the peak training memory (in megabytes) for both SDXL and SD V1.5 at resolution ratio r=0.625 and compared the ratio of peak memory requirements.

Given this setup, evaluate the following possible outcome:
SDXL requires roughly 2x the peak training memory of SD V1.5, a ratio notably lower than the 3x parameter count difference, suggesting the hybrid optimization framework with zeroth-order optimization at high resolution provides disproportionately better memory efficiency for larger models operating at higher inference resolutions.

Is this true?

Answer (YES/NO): YES